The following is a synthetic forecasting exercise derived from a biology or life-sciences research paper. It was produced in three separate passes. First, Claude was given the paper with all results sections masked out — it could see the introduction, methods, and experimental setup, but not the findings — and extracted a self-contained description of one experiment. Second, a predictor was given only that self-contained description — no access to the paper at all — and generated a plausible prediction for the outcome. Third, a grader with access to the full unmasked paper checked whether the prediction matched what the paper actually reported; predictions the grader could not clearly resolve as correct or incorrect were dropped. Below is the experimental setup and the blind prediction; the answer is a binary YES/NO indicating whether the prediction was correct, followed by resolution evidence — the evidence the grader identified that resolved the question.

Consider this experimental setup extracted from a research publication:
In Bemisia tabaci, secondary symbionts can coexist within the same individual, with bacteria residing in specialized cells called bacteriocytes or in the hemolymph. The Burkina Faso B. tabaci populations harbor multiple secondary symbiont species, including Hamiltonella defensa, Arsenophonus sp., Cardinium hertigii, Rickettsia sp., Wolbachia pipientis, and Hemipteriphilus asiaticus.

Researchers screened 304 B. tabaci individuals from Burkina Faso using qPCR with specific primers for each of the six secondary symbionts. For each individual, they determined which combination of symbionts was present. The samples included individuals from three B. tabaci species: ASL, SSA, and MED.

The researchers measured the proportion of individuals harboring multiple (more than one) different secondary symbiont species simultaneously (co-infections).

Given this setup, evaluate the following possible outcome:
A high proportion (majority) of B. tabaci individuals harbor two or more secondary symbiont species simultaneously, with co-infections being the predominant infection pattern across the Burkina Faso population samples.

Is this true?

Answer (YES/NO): YES